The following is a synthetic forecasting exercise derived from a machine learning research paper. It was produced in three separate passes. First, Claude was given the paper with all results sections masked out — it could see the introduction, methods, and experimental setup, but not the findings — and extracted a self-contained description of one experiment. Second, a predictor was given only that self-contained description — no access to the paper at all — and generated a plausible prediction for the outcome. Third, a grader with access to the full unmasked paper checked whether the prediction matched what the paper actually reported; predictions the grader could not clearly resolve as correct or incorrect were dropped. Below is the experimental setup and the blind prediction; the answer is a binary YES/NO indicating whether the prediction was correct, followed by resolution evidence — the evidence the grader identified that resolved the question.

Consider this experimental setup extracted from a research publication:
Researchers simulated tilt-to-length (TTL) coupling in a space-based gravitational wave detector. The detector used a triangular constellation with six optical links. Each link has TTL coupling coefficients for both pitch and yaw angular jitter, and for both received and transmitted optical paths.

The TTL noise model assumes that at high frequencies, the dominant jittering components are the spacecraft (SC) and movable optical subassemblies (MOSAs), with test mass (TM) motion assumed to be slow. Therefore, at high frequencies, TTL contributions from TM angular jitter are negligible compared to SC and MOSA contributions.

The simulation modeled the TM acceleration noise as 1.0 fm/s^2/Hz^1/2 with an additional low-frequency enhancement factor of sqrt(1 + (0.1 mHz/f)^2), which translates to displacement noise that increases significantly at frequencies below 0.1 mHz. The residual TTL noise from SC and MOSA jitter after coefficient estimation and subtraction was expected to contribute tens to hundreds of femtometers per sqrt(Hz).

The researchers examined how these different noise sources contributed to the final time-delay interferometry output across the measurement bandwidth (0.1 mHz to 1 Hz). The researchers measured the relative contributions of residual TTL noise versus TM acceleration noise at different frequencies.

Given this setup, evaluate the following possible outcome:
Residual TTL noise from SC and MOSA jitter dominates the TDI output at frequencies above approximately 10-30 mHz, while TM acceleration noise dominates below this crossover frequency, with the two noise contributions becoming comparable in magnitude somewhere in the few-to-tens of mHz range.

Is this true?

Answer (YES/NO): NO